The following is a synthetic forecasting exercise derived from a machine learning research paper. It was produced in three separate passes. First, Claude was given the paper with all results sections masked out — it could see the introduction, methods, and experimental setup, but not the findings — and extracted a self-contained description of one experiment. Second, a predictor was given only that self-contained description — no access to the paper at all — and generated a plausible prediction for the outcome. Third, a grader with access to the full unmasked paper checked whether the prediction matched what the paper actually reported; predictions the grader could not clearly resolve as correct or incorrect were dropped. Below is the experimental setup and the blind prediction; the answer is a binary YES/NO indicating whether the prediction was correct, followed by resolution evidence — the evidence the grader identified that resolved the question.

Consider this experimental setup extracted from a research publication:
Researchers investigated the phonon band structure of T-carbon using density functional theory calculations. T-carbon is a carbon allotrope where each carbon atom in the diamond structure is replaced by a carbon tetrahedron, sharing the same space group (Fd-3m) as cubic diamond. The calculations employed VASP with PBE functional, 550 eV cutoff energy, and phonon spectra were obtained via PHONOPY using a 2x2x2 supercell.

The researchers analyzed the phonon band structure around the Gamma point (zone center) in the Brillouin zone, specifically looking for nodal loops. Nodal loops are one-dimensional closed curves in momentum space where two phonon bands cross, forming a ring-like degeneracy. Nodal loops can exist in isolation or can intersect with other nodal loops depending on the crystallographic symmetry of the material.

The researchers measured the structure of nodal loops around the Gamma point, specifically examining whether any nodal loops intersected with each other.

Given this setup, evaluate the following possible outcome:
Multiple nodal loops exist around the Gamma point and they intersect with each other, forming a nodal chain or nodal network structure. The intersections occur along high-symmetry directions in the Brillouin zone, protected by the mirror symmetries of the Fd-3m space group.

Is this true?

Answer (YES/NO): NO